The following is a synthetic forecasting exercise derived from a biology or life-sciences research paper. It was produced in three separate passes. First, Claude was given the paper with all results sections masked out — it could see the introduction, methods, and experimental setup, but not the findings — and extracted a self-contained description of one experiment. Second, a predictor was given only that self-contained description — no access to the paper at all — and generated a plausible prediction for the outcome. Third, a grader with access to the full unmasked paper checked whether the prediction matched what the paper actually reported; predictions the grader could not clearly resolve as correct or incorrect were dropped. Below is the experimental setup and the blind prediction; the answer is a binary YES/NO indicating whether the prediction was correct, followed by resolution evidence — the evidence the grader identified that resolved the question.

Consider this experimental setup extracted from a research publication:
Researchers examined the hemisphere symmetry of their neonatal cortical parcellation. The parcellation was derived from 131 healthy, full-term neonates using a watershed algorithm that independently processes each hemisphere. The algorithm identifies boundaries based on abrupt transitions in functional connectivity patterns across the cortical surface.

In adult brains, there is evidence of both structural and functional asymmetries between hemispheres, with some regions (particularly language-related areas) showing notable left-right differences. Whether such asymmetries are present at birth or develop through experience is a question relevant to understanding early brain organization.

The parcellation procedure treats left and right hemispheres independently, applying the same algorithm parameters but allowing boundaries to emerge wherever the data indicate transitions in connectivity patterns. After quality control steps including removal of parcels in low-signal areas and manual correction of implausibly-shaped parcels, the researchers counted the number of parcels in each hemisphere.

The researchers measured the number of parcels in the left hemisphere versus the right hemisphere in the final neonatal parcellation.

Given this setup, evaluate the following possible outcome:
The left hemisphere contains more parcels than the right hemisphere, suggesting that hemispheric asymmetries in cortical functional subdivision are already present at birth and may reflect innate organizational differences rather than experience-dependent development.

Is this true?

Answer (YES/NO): YES